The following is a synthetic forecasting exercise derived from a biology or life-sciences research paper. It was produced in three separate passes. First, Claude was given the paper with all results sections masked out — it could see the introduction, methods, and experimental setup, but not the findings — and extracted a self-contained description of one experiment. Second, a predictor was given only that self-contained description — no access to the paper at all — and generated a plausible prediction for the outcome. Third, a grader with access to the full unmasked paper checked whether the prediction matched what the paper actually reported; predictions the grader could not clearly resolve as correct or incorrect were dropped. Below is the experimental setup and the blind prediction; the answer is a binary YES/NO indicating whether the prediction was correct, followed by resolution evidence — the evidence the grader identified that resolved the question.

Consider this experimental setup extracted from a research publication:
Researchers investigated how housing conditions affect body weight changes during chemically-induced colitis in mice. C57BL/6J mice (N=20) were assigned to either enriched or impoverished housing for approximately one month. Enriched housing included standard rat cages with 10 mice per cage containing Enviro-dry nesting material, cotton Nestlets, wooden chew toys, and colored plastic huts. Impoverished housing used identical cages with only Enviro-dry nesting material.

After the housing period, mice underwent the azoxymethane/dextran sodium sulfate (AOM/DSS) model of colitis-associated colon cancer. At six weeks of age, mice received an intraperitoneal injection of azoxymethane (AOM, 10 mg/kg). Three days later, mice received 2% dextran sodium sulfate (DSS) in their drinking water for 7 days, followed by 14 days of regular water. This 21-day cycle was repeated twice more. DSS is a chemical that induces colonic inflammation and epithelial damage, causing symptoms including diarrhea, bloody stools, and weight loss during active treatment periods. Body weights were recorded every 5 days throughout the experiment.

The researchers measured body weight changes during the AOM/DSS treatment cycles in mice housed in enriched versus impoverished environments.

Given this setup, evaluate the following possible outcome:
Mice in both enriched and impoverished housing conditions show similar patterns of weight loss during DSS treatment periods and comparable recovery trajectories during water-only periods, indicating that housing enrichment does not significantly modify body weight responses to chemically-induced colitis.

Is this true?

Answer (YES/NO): NO